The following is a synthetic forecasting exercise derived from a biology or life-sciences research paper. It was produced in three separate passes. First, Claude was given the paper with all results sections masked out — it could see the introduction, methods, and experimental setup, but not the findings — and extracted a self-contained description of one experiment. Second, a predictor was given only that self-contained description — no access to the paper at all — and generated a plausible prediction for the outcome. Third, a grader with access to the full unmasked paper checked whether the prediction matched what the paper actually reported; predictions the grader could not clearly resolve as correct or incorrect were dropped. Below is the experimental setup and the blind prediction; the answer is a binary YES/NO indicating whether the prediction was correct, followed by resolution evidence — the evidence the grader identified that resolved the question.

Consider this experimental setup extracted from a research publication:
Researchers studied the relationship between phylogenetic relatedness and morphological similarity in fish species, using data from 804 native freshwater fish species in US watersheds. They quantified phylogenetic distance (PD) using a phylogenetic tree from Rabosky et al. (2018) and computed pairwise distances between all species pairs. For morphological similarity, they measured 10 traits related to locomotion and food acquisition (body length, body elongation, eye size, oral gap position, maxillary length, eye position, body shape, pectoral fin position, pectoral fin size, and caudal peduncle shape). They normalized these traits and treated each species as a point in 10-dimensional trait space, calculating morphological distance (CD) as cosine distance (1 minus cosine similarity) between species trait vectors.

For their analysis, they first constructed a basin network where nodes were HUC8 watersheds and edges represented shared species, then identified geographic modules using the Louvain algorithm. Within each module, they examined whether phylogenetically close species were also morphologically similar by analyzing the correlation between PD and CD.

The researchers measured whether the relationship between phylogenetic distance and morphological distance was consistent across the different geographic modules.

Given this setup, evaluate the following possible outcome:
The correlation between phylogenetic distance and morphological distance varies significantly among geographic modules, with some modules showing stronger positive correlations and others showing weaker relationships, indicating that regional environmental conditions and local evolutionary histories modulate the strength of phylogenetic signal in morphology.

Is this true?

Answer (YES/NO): NO